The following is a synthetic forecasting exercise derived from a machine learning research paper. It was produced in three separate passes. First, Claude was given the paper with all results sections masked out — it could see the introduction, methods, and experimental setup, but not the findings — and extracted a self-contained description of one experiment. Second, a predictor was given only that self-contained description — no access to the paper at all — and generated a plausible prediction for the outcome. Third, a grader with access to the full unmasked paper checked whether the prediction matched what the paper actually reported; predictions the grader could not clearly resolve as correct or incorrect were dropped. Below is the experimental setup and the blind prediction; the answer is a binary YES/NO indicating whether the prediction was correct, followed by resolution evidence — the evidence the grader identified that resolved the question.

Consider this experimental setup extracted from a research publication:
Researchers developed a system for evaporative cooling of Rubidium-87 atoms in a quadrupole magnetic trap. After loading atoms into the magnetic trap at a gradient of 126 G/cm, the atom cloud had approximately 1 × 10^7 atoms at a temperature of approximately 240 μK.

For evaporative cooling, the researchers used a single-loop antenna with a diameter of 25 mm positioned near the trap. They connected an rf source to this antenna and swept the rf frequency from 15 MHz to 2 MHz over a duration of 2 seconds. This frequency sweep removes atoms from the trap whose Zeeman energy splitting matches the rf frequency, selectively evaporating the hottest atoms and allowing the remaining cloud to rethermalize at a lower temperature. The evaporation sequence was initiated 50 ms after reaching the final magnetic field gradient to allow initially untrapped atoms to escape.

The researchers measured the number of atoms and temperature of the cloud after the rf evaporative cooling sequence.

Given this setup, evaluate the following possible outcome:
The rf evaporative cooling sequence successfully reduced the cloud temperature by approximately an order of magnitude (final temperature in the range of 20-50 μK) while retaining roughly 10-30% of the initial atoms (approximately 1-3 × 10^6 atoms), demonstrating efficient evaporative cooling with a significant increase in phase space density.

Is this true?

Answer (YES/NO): NO